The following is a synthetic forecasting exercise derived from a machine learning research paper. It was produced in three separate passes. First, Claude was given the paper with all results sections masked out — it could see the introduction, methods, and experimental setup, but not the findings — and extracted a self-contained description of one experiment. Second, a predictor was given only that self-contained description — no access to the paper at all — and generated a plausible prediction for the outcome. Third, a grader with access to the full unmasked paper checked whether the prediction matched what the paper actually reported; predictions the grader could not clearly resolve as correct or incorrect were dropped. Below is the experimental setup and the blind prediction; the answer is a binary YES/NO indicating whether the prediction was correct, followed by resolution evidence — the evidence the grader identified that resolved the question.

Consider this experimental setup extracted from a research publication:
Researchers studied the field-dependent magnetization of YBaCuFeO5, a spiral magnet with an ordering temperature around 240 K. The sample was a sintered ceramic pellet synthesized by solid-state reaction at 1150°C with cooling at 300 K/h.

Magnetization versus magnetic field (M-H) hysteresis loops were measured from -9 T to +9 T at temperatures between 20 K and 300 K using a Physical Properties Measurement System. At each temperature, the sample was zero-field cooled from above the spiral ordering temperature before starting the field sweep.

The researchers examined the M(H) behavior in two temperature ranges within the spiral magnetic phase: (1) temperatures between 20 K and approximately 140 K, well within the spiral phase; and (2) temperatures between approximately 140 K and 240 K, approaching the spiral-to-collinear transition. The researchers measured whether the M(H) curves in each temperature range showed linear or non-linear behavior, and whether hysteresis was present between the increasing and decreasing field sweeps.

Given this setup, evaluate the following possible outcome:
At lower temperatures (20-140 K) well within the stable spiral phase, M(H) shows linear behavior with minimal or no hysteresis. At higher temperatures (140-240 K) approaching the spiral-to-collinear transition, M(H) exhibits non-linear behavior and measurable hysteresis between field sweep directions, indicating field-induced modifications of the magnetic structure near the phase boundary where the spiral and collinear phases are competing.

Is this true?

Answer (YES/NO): YES